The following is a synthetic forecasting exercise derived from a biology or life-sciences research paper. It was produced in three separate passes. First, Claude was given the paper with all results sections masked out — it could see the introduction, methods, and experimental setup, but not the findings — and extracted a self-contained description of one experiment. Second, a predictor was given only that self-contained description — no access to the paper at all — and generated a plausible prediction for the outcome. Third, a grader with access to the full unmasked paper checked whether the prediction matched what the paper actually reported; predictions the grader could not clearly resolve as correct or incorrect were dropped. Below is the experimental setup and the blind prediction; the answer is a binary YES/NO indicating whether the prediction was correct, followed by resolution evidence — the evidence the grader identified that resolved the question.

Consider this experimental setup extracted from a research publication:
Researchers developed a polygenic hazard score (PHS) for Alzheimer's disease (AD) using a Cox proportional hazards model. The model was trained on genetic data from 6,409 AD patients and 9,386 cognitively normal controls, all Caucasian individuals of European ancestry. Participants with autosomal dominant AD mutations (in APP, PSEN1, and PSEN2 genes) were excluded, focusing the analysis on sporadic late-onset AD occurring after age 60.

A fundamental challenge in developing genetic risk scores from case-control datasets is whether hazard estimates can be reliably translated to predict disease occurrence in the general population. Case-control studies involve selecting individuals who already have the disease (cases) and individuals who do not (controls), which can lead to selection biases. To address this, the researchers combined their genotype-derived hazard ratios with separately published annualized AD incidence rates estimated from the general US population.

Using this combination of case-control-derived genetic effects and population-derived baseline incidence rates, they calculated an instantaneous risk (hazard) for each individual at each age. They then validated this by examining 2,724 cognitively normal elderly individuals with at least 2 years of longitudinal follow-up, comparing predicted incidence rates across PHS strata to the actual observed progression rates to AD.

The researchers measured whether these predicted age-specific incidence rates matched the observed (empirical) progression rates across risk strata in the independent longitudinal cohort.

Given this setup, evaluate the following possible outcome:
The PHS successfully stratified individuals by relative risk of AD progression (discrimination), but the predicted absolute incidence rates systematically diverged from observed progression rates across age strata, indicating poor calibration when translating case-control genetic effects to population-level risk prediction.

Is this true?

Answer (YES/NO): NO